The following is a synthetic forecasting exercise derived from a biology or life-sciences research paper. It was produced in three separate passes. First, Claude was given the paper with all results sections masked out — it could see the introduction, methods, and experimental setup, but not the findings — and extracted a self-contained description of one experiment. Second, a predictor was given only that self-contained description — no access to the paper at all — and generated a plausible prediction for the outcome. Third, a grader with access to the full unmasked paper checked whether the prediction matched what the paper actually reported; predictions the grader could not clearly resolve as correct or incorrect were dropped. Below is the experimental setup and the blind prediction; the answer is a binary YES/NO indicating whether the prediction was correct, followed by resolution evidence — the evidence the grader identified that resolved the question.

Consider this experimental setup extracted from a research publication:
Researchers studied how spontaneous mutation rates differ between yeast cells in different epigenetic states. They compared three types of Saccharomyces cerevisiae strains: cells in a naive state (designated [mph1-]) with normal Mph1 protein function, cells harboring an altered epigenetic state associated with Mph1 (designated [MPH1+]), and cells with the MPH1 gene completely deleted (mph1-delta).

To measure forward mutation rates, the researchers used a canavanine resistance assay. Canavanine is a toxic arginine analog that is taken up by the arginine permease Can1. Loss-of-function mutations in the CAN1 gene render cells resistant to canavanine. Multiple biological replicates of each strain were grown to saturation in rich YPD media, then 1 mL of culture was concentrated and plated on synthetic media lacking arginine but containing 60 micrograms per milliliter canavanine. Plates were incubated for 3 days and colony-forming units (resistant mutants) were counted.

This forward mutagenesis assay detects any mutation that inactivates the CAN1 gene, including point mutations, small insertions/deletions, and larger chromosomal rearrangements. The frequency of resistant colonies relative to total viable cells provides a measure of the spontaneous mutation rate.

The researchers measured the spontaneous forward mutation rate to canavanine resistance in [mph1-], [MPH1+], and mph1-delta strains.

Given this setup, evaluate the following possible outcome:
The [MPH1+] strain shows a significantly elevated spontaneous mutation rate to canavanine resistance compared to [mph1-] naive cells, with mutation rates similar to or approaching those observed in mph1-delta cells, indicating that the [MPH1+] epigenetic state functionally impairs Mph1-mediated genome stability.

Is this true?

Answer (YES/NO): NO